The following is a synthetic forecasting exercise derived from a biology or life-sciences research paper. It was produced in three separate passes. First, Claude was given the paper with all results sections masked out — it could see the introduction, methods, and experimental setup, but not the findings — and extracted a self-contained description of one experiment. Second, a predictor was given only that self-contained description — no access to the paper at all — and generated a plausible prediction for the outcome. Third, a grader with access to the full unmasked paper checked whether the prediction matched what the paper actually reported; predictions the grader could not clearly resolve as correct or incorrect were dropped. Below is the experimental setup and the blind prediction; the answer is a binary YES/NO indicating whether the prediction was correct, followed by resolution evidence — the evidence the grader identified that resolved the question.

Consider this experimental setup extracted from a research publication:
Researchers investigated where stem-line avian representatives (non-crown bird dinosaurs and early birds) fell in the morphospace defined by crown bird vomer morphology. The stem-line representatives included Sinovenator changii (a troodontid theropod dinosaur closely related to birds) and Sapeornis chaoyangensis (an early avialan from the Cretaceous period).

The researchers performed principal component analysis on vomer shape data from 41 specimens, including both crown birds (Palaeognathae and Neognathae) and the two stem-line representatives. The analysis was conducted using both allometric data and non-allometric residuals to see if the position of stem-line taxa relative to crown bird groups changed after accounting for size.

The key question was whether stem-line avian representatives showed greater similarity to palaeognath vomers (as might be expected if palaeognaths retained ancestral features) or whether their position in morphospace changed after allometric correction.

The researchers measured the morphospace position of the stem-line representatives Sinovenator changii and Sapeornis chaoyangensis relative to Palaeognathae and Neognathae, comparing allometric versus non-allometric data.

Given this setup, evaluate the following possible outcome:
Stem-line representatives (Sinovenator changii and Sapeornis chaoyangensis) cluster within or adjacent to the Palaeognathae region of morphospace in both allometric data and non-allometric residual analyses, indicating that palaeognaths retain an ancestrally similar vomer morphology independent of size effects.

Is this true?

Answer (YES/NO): NO